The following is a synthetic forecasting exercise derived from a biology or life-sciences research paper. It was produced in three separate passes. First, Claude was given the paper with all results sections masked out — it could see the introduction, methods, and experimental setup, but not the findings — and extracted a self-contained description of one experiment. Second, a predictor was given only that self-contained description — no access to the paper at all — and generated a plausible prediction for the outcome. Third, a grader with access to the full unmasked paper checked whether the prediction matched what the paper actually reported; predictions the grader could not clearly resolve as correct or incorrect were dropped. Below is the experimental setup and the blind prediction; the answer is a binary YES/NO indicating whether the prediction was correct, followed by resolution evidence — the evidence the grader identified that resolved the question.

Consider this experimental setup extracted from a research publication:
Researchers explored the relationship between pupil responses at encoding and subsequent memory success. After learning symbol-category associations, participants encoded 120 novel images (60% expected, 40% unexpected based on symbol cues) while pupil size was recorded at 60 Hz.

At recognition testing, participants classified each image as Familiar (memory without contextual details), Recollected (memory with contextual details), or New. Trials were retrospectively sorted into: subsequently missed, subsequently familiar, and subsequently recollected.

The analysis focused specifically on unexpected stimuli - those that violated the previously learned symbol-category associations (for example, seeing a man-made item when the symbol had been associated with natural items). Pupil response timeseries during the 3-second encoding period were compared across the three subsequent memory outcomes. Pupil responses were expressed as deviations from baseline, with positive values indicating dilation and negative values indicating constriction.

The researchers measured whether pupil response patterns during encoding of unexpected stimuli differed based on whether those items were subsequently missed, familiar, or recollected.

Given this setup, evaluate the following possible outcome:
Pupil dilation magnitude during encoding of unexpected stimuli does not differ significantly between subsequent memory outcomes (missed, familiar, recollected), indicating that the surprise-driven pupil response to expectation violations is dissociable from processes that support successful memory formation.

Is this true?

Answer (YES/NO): NO